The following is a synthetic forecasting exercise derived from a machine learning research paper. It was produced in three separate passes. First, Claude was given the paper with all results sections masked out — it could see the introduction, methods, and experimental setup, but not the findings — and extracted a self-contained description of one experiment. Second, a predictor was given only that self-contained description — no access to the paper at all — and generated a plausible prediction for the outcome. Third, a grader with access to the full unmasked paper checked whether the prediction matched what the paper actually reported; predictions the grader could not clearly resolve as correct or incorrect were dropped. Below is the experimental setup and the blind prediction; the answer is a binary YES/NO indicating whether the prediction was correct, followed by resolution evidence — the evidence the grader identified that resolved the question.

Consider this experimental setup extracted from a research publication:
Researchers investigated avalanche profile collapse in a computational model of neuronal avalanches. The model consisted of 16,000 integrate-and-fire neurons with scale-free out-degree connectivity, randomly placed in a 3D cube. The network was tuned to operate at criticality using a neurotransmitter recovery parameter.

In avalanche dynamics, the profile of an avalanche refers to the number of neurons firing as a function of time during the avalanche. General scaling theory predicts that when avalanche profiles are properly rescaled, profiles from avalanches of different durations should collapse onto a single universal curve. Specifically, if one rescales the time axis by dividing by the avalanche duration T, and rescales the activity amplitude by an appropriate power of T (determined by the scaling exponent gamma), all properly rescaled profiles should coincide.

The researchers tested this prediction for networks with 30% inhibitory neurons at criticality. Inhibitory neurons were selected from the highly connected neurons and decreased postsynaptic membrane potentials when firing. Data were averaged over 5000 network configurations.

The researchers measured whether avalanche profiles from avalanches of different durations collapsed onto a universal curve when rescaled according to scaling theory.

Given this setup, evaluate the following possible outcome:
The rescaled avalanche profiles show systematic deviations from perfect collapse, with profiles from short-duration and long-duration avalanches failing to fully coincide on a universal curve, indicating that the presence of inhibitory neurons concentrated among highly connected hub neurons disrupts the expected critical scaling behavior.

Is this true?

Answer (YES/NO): NO